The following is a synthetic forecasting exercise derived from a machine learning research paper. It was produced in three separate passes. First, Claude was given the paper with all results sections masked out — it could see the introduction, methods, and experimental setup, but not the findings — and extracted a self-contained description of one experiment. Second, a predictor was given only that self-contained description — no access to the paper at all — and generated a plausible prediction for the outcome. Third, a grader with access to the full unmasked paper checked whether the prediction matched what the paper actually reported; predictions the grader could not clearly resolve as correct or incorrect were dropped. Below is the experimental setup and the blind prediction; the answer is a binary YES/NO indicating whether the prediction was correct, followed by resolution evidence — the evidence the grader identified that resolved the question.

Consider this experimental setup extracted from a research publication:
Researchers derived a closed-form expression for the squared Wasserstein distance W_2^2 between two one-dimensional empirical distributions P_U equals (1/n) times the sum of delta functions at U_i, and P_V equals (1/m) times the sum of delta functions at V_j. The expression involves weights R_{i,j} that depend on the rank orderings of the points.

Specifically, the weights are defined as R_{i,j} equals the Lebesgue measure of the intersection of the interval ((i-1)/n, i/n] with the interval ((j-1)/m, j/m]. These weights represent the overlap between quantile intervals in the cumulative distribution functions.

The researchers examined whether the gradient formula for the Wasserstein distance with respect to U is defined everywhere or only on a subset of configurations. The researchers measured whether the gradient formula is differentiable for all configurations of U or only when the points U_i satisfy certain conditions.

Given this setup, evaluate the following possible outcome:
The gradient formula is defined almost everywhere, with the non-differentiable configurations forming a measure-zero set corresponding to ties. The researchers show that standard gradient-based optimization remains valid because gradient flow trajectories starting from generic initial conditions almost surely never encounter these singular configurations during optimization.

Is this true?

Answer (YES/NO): NO